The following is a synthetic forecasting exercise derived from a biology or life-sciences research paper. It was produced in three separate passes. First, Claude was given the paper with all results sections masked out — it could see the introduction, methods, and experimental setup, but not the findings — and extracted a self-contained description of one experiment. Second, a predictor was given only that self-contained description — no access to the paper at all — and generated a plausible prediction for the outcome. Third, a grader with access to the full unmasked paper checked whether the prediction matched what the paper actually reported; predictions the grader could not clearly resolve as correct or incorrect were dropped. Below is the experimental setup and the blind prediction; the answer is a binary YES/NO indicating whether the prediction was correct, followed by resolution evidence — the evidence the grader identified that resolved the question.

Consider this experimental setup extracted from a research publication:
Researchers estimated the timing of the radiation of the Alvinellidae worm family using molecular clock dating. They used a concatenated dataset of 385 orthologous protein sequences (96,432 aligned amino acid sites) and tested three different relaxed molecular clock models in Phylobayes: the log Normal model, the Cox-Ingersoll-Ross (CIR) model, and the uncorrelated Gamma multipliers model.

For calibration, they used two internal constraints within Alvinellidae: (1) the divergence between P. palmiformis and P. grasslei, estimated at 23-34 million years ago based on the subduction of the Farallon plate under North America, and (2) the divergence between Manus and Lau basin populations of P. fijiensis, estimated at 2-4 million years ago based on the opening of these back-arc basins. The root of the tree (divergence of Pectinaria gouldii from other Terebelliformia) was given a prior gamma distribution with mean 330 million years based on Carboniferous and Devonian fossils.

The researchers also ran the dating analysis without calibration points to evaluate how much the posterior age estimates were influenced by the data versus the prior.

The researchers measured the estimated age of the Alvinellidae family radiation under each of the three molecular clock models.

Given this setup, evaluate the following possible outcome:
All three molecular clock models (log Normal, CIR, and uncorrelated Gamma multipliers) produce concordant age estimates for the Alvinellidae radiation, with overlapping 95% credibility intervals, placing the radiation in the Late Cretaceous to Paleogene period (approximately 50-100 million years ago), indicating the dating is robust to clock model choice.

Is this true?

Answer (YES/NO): NO